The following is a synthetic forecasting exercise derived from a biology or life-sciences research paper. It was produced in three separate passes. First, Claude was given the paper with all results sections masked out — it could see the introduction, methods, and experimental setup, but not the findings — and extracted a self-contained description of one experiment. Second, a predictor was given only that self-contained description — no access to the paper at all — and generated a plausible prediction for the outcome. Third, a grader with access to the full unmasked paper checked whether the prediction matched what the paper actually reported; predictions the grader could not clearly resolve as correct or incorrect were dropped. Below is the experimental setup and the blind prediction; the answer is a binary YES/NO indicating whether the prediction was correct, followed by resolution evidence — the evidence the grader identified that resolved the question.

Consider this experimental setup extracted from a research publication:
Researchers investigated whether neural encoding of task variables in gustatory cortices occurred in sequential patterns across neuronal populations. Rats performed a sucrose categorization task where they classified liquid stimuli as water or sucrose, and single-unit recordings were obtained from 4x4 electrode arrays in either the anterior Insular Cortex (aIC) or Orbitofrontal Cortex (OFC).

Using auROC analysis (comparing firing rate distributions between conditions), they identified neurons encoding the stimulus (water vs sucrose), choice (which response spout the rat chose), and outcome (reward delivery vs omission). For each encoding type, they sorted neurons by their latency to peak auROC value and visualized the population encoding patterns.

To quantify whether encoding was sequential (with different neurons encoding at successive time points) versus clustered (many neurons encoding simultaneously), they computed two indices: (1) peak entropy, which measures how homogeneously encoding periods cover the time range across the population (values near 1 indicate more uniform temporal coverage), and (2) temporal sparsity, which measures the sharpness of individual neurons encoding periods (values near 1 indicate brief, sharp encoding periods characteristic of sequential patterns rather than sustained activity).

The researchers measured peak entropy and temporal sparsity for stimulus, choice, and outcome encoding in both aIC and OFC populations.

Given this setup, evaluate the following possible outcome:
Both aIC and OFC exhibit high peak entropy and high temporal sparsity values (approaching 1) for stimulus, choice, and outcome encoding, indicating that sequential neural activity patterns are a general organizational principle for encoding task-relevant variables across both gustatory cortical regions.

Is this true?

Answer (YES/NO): NO